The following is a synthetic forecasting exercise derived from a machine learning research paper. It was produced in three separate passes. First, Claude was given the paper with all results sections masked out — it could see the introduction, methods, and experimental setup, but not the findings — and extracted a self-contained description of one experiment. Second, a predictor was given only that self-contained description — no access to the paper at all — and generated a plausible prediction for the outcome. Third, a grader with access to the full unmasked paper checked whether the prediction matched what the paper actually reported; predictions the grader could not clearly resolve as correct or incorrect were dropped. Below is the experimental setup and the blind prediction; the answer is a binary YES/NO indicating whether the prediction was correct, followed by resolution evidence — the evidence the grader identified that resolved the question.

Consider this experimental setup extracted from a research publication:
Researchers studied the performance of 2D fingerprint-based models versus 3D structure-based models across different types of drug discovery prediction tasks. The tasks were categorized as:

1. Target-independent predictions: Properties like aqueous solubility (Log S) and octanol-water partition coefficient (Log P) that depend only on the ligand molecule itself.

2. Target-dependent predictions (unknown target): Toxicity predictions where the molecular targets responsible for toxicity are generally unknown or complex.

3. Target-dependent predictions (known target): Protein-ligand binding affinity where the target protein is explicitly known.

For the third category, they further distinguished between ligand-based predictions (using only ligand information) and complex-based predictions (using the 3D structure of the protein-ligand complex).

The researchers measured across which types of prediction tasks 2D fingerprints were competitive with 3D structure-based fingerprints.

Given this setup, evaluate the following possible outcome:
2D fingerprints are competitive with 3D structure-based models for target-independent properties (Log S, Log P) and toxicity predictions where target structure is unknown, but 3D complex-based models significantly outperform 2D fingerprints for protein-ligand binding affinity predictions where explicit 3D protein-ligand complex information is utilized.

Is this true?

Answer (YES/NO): YES